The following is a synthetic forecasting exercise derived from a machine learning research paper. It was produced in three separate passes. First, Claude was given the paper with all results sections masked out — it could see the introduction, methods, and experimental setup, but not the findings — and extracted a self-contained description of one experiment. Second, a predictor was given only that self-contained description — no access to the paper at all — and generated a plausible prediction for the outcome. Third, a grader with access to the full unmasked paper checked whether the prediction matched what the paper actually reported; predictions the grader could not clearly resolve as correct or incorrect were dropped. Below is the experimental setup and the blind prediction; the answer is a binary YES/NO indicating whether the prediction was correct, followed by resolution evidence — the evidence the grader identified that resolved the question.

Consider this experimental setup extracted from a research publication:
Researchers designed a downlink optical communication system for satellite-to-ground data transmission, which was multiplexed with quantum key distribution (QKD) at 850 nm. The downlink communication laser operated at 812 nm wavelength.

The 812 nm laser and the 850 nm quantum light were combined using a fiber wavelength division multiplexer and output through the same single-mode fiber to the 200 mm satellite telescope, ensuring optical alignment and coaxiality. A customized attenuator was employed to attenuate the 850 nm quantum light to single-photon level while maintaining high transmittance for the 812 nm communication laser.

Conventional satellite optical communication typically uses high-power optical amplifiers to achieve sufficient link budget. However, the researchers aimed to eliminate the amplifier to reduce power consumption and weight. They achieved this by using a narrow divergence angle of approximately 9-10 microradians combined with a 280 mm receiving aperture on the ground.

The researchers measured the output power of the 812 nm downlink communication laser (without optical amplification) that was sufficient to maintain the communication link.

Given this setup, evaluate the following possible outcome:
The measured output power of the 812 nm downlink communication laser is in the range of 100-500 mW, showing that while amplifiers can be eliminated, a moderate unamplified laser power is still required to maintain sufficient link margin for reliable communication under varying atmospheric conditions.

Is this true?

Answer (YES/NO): NO